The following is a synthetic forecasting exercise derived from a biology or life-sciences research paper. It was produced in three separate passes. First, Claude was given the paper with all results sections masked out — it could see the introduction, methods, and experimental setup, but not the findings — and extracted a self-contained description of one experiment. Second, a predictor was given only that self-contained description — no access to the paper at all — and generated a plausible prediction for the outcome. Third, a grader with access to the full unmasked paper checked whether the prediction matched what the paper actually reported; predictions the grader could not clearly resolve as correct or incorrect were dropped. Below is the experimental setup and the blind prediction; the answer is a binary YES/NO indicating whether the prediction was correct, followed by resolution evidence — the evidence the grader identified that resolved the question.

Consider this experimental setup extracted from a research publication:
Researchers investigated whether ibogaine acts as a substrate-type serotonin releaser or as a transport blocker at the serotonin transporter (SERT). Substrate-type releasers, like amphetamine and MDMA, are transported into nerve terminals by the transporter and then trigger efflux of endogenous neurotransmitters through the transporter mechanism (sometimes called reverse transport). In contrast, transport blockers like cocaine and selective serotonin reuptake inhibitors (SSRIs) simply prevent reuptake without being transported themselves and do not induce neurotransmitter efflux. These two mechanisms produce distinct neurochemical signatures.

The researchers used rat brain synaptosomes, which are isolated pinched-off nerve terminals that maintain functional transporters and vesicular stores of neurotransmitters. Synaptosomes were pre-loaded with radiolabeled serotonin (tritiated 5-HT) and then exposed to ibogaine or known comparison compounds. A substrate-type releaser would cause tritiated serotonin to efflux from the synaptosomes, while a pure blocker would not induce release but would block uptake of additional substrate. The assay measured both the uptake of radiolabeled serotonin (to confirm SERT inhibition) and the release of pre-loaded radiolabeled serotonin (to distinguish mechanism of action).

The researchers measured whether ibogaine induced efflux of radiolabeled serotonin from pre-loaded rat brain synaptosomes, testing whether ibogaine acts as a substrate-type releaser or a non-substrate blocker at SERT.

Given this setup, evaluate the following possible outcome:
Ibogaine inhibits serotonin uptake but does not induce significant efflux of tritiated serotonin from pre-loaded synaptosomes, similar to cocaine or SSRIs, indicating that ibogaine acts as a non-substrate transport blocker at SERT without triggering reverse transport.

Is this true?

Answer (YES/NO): YES